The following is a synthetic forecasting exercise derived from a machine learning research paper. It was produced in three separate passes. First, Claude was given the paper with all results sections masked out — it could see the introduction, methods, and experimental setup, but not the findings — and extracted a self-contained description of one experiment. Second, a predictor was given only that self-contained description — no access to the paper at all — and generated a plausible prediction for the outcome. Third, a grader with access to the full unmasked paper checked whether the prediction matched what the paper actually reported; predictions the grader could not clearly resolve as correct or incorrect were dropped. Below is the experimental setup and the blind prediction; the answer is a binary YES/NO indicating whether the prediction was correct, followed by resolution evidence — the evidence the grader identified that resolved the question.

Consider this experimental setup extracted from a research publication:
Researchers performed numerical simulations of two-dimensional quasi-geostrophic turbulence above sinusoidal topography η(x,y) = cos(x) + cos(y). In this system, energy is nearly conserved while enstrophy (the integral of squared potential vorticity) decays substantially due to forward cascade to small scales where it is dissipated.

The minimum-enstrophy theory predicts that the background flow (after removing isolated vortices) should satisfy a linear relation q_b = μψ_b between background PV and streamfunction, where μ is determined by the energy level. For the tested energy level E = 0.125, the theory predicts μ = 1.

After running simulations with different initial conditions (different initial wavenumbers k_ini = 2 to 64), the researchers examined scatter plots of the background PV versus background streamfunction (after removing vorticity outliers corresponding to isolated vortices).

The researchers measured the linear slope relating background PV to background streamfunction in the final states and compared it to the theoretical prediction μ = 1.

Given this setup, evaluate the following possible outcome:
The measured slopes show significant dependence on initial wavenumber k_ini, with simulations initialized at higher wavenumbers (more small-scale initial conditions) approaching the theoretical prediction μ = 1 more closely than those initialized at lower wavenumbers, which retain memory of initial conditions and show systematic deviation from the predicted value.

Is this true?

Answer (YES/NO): NO